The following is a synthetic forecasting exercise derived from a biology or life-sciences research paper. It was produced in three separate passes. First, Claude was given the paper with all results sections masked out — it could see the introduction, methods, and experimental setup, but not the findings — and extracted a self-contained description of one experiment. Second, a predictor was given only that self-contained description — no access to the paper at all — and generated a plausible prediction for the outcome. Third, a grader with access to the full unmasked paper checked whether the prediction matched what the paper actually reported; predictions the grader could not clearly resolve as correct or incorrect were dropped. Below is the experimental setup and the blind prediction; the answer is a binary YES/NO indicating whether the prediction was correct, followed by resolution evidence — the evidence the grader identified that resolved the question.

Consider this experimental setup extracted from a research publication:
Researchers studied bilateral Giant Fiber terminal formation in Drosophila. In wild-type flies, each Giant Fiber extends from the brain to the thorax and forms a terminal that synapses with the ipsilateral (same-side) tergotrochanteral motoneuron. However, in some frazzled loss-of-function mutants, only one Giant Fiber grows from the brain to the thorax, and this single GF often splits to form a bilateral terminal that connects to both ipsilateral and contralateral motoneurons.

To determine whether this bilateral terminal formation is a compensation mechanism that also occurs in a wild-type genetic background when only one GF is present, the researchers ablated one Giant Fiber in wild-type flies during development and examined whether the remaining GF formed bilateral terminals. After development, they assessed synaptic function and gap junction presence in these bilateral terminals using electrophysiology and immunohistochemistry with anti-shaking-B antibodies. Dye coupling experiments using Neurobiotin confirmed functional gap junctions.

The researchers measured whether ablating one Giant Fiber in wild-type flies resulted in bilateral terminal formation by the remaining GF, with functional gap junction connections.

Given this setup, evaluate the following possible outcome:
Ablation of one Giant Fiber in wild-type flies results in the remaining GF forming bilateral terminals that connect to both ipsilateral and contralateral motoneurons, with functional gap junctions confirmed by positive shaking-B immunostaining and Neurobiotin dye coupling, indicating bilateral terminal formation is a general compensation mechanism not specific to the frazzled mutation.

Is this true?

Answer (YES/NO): YES